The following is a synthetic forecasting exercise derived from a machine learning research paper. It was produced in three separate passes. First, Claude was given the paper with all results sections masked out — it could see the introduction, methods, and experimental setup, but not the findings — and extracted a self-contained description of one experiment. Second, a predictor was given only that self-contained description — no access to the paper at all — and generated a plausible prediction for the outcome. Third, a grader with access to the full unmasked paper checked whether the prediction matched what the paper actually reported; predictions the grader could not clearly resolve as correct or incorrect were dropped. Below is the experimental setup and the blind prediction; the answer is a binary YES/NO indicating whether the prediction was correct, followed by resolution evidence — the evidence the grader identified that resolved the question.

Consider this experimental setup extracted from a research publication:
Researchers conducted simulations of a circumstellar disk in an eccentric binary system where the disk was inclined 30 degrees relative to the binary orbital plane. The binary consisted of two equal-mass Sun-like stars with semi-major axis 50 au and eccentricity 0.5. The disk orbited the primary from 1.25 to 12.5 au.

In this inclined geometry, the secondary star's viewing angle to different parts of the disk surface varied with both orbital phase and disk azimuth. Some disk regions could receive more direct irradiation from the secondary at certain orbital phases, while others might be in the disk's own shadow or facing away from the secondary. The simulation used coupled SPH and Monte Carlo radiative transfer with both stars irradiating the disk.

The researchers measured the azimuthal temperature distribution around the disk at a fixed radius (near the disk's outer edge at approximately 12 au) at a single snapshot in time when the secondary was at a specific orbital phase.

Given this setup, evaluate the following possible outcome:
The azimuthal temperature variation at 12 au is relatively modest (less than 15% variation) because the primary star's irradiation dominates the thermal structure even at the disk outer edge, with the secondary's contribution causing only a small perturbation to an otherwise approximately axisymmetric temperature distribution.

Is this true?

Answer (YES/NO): NO